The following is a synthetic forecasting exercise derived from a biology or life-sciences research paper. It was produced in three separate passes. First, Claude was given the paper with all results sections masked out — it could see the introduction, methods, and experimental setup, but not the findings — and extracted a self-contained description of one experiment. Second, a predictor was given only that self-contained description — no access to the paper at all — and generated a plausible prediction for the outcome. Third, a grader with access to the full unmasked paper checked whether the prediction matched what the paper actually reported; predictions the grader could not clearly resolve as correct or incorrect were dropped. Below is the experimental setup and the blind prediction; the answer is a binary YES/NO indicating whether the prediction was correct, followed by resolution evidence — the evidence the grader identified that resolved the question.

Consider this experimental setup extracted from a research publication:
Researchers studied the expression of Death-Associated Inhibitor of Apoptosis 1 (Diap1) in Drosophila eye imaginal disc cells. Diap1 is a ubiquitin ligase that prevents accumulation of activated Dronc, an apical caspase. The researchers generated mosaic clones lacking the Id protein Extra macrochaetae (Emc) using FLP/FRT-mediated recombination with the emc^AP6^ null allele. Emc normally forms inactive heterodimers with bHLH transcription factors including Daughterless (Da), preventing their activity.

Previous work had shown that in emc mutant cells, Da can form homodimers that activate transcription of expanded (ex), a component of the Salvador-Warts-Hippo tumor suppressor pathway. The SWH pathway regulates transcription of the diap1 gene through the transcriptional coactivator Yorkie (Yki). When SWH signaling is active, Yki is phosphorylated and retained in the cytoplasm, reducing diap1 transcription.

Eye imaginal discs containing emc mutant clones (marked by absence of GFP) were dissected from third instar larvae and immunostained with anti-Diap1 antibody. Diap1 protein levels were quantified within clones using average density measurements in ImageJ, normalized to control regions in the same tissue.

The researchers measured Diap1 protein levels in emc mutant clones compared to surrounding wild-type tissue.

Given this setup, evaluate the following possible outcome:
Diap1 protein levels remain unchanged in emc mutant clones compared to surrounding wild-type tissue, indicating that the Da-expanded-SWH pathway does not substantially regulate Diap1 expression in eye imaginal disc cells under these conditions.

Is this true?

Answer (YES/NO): NO